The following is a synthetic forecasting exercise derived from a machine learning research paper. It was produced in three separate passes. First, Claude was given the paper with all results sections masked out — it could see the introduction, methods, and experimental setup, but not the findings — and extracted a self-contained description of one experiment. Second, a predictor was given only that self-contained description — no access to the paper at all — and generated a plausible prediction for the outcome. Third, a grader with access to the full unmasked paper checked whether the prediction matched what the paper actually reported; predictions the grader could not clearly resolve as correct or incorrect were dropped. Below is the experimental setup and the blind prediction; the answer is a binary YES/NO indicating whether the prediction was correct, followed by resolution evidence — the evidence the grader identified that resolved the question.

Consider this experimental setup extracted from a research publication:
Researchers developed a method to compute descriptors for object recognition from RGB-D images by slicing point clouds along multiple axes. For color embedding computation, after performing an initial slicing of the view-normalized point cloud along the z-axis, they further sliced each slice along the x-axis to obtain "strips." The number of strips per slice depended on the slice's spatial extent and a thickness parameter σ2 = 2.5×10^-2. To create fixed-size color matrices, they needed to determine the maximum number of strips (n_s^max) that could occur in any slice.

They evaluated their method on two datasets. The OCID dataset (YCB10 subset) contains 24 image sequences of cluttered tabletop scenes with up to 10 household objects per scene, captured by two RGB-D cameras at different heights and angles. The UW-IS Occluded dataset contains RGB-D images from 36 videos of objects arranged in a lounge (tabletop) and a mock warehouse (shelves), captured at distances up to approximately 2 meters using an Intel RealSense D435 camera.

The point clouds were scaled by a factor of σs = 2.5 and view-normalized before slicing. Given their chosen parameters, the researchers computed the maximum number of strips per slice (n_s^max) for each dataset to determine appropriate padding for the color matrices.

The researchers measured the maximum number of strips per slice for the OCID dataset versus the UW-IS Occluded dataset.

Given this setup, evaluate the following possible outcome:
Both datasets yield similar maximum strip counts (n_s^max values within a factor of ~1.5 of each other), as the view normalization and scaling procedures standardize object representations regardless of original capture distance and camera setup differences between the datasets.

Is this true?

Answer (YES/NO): YES